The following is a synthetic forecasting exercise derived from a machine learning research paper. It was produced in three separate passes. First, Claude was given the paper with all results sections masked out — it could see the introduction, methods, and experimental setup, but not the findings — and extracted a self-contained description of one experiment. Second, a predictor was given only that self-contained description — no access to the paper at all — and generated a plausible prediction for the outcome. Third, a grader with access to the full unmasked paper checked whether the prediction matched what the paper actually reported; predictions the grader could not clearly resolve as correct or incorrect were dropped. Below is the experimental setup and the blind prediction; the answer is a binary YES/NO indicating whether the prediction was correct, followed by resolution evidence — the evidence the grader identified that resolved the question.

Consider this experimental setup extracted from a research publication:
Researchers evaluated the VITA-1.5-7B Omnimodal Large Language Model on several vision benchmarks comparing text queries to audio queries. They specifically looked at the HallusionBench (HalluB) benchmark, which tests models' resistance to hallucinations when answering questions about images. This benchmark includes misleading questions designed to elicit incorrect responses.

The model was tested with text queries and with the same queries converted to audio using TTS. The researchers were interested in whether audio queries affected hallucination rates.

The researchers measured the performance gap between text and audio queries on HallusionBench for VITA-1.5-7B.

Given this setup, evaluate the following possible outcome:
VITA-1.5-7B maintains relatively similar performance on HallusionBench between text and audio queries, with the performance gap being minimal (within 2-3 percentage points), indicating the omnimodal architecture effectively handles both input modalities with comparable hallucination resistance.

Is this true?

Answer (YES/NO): NO